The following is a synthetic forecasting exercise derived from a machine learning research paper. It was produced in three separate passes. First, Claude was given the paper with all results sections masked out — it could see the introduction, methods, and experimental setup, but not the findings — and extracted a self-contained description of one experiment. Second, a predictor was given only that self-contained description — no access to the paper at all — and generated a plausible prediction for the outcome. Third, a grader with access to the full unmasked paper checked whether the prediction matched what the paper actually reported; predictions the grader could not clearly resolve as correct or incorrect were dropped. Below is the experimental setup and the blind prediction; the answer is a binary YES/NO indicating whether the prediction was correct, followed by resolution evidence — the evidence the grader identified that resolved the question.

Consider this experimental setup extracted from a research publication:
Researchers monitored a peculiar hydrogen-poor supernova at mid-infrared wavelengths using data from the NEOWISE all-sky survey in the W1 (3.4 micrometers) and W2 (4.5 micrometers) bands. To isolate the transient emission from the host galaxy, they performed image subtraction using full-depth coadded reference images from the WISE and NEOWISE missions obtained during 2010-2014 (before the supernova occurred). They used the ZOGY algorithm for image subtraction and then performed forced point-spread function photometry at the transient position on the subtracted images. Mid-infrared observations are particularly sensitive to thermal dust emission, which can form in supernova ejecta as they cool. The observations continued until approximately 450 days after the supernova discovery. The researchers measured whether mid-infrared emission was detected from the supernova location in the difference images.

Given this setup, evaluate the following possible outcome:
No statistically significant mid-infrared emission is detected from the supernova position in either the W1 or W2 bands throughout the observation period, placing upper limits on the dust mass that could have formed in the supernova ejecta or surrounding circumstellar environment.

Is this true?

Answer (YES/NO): NO